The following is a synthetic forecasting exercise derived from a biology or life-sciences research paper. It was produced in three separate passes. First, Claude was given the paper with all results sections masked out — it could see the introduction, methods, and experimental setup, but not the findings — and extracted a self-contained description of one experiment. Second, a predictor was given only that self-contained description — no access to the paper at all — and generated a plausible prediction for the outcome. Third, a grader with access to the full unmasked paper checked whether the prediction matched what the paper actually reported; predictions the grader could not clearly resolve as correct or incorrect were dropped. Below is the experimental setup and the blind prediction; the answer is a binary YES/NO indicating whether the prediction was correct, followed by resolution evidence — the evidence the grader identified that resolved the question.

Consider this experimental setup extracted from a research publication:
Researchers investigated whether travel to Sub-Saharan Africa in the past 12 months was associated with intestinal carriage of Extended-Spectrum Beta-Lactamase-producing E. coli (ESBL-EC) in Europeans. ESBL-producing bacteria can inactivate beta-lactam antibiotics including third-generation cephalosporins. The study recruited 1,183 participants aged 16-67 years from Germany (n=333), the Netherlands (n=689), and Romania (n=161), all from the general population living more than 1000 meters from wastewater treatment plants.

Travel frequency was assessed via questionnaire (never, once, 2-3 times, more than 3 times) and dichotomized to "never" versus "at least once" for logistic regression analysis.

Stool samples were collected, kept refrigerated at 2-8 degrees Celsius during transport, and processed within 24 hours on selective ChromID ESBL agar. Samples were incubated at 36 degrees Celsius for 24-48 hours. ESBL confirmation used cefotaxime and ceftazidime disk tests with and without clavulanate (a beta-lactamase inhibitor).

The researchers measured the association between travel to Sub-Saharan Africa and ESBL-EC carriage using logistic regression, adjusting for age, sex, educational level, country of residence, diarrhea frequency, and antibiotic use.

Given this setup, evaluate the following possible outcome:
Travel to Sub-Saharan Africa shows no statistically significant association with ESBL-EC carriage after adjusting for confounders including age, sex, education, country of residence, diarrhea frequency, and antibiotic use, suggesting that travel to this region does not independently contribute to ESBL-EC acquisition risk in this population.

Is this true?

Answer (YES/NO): NO